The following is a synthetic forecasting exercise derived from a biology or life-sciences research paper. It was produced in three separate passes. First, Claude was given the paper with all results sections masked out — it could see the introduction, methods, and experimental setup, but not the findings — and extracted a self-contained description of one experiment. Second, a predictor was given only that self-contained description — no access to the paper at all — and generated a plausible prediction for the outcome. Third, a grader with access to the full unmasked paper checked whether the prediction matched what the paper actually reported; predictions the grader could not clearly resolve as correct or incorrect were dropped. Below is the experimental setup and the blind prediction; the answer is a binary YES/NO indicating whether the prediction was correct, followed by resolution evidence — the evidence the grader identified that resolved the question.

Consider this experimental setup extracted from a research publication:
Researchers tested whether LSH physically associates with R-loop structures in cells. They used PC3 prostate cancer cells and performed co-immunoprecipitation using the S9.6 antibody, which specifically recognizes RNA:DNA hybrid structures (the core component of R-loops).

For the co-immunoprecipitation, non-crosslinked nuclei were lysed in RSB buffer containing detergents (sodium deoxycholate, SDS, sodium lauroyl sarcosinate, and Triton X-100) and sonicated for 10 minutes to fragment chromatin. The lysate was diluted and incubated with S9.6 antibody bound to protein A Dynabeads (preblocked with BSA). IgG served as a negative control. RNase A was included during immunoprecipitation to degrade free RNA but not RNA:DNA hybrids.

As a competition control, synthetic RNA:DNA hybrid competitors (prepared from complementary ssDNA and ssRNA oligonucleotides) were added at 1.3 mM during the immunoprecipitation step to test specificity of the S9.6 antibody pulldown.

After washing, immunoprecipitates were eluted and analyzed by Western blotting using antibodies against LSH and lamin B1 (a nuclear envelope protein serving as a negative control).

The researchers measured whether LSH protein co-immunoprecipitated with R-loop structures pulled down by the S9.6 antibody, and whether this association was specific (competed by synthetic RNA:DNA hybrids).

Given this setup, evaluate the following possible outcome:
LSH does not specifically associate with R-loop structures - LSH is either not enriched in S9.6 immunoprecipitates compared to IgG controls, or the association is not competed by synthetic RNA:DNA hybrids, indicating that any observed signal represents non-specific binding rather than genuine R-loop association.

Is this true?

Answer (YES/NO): NO